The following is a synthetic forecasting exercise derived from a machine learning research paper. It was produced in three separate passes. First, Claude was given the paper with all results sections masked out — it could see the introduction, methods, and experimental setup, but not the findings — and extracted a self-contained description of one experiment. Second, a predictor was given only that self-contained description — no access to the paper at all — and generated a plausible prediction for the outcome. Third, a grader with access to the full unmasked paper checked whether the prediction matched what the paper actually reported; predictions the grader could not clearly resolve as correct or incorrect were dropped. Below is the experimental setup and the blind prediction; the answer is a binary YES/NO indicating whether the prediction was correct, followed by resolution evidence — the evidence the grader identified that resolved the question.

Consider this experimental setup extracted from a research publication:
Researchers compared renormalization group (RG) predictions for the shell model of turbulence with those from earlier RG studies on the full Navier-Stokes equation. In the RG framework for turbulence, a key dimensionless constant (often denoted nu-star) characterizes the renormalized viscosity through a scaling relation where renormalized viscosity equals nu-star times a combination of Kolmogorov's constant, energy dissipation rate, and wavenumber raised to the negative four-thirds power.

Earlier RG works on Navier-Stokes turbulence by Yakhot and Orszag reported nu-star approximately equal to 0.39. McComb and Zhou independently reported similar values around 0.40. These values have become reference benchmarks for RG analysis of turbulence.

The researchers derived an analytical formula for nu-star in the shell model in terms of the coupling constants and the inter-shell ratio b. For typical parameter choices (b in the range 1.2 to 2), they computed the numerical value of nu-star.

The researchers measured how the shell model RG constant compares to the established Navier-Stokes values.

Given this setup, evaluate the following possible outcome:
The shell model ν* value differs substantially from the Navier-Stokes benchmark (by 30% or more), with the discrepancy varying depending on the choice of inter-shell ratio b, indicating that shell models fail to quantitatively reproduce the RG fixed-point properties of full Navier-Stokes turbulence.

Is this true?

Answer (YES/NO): NO